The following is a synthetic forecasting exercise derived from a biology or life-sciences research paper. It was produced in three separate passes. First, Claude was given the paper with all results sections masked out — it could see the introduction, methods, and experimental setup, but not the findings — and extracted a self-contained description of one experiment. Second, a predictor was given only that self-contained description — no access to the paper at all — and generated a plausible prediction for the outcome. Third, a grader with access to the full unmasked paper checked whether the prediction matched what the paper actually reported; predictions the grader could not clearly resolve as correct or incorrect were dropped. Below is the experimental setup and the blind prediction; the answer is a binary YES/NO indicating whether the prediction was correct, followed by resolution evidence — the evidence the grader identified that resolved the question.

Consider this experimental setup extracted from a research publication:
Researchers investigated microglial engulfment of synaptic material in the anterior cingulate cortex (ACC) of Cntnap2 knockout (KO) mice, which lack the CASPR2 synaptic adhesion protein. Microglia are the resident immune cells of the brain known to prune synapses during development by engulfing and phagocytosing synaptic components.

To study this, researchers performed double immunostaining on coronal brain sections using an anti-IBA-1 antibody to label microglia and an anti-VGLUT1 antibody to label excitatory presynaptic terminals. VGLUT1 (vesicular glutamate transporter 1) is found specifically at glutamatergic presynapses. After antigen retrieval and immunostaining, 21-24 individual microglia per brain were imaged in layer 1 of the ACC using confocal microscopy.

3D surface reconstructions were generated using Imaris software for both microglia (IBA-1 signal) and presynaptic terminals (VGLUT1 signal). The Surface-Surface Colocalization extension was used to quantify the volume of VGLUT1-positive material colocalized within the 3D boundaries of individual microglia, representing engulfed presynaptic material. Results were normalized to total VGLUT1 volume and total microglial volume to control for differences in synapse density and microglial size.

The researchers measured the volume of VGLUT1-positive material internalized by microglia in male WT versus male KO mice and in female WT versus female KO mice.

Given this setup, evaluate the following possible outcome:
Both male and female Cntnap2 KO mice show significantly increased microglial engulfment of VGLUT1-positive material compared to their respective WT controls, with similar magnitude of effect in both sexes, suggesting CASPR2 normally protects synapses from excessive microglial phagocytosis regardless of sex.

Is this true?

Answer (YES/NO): NO